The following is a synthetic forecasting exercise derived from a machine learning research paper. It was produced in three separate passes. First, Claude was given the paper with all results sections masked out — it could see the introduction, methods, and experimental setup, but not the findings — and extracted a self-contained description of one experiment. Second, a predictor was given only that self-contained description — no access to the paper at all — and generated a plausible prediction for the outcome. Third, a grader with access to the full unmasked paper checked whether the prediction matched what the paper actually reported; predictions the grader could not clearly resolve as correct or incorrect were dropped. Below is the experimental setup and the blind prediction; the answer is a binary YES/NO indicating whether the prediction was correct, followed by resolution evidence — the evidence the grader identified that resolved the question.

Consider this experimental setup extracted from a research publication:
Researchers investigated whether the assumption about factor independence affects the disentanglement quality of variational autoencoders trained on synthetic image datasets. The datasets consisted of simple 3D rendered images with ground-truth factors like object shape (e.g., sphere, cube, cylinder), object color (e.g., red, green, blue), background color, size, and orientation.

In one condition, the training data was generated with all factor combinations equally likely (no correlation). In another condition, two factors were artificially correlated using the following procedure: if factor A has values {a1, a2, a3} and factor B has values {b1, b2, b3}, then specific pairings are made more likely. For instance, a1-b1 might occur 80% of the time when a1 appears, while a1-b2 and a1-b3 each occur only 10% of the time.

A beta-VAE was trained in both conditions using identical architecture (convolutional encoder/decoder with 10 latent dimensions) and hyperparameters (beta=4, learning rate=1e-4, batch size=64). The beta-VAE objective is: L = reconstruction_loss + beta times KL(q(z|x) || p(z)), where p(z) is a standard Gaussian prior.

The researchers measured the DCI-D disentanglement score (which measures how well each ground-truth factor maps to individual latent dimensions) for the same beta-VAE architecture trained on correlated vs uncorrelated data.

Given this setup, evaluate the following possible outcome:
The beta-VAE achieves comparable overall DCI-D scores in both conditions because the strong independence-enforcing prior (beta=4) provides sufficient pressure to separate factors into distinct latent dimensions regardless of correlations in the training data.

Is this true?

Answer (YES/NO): NO